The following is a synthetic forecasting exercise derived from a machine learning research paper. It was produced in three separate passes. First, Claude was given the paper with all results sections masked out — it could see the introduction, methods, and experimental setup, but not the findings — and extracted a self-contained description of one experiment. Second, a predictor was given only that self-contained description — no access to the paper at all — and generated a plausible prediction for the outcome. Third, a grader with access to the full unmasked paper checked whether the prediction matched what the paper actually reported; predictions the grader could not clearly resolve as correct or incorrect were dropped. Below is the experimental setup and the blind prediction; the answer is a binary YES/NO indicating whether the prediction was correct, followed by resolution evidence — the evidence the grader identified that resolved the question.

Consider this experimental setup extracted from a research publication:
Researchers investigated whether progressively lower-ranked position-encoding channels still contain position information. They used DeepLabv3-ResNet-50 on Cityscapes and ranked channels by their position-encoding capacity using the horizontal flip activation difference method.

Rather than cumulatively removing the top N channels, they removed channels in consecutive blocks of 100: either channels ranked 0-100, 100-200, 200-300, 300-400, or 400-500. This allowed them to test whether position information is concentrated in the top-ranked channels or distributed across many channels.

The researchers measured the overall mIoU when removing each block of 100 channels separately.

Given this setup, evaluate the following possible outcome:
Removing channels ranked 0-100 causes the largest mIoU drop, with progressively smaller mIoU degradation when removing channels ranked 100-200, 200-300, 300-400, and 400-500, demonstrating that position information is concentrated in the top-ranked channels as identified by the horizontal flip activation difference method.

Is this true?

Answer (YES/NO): NO